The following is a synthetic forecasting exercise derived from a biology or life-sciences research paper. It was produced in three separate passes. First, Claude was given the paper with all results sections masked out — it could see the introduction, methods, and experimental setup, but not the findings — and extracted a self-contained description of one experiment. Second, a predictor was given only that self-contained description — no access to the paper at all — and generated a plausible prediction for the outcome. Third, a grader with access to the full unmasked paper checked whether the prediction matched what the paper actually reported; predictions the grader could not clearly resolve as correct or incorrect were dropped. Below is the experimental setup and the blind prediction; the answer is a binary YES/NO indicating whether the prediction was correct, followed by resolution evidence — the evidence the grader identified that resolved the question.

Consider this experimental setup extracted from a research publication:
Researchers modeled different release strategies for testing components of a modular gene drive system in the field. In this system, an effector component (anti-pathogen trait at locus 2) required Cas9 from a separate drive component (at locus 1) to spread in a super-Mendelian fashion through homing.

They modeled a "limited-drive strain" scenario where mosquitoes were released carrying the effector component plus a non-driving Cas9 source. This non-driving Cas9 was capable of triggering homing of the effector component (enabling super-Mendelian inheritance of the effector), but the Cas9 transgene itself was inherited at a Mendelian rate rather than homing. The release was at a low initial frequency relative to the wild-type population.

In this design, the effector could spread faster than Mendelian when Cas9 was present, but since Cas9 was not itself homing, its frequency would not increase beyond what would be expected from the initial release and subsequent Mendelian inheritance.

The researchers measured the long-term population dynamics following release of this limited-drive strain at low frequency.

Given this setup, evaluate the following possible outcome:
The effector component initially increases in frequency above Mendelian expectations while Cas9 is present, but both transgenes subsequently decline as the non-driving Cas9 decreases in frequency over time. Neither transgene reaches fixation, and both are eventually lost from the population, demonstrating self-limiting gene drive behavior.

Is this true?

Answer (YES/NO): YES